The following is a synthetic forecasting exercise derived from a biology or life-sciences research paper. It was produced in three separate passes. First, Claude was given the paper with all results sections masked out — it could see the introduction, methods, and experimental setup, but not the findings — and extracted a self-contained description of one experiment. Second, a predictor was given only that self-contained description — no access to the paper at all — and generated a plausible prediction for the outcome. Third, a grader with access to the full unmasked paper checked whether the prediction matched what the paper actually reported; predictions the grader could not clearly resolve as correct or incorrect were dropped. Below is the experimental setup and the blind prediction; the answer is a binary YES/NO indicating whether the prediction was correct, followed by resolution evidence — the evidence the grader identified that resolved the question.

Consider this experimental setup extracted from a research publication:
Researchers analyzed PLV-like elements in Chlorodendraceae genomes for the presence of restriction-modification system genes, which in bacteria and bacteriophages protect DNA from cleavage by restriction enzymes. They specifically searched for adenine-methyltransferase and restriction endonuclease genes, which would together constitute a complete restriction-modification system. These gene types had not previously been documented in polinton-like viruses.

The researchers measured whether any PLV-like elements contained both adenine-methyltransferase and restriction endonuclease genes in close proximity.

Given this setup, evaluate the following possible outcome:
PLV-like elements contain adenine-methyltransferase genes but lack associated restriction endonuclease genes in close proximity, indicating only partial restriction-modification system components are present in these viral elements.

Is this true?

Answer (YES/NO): NO